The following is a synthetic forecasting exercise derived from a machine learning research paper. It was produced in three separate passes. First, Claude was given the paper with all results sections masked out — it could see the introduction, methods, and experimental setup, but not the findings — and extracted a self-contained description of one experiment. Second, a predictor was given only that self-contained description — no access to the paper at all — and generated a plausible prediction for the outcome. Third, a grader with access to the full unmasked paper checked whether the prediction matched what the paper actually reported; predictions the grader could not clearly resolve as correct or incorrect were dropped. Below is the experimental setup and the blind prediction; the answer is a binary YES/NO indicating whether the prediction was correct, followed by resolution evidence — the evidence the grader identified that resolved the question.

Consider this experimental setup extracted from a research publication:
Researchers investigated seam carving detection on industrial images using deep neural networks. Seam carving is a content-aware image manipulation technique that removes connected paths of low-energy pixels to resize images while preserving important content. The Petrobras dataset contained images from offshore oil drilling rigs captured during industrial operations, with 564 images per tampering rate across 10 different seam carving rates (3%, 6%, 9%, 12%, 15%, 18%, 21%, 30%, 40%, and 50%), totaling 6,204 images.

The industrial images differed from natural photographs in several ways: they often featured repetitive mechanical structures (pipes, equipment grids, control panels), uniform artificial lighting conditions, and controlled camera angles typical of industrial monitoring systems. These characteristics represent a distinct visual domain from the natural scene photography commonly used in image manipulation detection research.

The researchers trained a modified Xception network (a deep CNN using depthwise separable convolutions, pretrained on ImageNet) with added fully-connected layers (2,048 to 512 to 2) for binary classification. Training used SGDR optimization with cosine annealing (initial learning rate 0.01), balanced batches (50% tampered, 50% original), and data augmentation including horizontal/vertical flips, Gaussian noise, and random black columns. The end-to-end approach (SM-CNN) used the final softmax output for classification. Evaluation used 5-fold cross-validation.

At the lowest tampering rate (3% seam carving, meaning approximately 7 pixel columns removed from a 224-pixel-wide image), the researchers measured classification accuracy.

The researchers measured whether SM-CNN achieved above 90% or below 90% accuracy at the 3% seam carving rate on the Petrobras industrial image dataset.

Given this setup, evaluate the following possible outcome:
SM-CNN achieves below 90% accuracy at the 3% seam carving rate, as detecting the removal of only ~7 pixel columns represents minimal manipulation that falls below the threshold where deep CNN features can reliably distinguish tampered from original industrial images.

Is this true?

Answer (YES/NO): YES